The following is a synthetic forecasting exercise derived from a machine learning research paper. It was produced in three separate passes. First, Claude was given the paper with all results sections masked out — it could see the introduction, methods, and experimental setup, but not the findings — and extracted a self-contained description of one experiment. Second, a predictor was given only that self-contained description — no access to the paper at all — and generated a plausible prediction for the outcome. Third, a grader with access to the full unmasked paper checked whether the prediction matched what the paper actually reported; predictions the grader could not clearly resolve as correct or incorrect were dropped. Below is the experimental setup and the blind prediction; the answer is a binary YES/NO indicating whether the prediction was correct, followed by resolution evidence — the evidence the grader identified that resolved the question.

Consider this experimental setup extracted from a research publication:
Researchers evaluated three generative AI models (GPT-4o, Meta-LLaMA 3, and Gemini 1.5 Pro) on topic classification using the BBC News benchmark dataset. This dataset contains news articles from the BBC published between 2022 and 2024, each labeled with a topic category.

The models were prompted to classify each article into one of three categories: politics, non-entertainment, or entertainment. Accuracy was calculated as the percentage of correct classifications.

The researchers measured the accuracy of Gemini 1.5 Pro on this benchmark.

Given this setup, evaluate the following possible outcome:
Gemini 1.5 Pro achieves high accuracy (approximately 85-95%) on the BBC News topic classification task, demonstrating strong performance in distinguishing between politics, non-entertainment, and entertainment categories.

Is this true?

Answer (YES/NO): NO